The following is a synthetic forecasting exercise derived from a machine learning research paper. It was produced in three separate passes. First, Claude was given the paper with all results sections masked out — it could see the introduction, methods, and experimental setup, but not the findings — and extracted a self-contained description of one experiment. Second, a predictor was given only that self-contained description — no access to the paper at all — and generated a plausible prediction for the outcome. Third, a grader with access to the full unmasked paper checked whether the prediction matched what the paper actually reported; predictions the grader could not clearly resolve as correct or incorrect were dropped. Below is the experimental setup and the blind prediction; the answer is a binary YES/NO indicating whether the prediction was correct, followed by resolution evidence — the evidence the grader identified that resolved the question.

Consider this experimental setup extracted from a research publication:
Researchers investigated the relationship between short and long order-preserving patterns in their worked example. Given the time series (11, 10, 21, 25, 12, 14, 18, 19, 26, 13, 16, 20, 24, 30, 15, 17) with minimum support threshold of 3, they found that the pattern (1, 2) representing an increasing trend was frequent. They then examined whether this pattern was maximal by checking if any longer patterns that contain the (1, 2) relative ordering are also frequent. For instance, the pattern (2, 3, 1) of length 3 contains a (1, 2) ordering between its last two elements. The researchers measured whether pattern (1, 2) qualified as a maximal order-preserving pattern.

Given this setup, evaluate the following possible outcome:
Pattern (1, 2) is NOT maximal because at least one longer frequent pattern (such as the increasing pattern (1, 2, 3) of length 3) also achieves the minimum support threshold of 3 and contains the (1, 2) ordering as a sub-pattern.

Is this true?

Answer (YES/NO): YES